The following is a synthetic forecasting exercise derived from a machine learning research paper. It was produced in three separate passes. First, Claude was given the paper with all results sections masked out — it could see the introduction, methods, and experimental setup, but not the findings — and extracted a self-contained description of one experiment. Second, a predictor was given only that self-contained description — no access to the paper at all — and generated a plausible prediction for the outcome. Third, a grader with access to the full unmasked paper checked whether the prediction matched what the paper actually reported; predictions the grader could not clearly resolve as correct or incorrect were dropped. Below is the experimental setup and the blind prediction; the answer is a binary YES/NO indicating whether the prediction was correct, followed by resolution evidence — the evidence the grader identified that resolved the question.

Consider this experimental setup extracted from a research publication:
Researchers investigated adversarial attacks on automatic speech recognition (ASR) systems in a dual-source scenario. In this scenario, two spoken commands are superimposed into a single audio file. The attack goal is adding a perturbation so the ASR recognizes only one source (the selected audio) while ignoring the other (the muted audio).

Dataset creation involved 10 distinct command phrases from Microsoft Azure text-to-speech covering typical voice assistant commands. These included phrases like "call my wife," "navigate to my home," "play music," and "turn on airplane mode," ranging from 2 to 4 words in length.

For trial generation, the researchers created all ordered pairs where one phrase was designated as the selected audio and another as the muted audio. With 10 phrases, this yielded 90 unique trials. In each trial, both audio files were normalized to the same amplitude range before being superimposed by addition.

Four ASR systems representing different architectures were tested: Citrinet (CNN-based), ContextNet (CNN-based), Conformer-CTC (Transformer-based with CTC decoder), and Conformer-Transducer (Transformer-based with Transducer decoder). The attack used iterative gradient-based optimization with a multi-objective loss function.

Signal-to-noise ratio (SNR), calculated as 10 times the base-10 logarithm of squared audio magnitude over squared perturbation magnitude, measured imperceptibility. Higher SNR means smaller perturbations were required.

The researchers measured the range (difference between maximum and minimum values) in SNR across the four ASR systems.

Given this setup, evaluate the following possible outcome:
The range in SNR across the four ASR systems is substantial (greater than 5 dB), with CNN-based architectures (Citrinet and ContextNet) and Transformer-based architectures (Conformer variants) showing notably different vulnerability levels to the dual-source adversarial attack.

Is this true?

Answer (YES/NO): YES